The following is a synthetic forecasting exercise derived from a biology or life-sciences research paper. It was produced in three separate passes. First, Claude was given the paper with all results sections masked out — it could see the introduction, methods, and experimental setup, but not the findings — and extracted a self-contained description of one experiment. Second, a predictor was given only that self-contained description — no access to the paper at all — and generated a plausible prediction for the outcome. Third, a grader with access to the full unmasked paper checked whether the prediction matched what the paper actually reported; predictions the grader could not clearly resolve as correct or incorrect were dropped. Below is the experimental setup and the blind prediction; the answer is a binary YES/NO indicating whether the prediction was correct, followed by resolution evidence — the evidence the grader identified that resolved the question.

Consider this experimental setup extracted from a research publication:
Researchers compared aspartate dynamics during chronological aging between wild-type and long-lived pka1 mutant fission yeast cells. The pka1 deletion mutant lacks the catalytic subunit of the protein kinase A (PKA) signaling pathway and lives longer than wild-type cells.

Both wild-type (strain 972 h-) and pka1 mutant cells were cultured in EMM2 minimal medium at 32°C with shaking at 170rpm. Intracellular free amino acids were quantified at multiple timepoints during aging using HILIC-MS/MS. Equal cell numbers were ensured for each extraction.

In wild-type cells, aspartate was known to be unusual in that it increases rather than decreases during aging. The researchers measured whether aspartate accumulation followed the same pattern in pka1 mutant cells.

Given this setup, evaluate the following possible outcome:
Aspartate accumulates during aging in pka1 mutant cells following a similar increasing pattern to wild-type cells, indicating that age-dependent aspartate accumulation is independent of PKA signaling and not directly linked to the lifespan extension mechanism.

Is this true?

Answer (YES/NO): NO